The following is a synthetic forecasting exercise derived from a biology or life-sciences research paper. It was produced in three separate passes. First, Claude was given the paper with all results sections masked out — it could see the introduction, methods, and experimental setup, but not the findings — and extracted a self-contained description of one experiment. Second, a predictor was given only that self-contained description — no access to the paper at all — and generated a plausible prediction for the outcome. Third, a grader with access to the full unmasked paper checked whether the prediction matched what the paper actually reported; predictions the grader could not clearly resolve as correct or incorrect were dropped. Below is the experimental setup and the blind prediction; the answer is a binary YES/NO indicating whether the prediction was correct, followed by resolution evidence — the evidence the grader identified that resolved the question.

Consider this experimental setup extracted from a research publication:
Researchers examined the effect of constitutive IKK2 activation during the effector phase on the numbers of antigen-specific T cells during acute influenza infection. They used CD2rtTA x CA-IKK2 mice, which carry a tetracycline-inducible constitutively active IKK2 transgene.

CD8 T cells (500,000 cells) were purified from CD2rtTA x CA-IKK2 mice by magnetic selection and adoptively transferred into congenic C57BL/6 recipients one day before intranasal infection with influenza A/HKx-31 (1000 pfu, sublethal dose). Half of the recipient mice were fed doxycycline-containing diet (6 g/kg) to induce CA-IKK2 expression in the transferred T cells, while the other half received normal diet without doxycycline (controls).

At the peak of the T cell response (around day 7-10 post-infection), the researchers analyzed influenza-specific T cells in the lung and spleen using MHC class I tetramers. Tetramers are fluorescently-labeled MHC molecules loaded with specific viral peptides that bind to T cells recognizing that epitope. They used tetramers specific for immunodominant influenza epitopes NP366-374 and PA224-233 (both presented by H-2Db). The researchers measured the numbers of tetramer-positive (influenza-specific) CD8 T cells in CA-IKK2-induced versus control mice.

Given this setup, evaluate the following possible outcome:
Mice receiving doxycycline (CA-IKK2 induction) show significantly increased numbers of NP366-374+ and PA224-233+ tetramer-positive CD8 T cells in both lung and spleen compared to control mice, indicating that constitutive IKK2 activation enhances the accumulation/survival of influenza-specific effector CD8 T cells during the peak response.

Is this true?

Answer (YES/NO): NO